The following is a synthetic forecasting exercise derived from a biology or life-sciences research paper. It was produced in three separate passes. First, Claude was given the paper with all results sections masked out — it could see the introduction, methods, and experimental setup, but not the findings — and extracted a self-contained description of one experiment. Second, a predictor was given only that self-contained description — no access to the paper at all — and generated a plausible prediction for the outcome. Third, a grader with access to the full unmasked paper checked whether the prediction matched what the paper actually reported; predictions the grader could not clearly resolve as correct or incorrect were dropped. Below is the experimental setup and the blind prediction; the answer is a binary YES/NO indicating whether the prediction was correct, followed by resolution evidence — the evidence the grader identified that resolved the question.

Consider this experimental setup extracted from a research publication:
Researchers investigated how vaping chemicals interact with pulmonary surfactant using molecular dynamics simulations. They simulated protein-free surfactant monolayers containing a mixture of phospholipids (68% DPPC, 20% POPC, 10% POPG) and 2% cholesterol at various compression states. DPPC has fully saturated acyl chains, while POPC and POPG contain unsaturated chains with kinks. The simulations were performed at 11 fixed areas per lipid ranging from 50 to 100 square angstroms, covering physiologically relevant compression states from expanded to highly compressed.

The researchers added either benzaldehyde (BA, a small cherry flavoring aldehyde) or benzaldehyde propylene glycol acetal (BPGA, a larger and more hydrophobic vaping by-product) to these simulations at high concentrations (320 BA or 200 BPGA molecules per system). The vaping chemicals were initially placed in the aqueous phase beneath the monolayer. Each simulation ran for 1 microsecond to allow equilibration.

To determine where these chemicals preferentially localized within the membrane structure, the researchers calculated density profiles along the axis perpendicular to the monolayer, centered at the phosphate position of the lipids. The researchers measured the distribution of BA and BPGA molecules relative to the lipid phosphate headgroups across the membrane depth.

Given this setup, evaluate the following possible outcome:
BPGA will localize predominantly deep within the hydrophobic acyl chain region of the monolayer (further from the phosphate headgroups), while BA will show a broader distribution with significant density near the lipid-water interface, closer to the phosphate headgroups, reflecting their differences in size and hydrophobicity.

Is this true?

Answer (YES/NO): YES